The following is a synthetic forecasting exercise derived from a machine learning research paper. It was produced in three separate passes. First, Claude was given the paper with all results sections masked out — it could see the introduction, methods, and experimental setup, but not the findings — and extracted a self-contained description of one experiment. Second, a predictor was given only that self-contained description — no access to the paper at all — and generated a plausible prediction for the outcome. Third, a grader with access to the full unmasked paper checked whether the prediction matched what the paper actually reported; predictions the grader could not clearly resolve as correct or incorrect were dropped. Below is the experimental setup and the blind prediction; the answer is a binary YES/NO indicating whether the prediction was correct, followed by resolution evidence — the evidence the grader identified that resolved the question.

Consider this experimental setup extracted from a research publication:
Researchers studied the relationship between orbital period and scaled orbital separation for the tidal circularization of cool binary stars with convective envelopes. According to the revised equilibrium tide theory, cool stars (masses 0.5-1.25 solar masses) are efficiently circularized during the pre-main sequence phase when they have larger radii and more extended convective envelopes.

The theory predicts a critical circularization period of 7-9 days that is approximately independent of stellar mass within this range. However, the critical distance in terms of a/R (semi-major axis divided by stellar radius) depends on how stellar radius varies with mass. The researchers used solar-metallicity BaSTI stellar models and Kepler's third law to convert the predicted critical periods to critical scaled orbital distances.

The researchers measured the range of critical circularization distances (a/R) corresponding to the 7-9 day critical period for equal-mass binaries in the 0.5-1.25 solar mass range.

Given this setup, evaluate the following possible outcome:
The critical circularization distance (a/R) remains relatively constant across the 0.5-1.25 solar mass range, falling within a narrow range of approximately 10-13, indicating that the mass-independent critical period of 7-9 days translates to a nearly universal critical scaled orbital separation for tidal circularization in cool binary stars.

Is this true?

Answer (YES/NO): NO